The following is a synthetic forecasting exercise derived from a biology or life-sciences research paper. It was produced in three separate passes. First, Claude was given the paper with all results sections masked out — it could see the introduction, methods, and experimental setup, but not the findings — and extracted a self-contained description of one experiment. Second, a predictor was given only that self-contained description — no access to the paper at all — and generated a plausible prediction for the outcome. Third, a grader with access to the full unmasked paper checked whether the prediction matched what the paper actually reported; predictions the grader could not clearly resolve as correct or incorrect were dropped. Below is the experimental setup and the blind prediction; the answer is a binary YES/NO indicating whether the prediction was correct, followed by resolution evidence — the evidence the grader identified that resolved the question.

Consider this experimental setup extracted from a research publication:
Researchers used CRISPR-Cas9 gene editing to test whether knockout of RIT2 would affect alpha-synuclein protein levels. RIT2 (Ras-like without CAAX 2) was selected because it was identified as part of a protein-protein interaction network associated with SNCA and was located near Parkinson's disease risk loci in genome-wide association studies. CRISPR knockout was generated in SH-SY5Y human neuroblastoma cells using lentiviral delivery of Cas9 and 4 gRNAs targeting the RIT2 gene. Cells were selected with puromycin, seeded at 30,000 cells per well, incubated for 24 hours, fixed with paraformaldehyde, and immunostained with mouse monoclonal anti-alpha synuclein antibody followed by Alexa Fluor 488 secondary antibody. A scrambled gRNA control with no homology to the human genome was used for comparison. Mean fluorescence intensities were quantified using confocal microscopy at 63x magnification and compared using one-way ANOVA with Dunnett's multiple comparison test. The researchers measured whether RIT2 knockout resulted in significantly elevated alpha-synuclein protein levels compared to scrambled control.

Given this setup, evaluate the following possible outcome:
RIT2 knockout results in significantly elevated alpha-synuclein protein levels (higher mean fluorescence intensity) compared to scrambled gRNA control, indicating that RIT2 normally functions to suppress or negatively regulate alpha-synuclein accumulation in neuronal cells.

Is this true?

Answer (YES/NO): NO